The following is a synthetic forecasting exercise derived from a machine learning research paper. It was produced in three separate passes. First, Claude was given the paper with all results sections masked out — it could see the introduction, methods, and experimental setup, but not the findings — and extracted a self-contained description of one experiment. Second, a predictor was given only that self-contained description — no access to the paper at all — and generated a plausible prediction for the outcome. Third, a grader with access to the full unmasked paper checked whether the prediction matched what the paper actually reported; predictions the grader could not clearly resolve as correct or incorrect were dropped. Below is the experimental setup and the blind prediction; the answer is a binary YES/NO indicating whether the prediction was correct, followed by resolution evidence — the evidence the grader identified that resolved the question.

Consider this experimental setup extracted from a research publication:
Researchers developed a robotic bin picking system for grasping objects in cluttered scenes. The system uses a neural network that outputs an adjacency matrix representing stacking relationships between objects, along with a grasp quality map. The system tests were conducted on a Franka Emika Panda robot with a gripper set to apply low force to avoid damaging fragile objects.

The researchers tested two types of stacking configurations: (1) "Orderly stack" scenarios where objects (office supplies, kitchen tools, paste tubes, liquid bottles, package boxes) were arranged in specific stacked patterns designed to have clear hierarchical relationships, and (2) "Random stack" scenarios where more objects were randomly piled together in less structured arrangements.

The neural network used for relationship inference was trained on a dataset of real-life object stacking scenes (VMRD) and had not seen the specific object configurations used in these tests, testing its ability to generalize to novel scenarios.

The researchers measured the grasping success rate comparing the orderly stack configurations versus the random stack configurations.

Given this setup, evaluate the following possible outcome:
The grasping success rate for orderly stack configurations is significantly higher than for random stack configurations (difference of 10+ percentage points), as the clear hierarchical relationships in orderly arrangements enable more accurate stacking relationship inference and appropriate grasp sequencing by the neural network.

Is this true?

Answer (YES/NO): NO